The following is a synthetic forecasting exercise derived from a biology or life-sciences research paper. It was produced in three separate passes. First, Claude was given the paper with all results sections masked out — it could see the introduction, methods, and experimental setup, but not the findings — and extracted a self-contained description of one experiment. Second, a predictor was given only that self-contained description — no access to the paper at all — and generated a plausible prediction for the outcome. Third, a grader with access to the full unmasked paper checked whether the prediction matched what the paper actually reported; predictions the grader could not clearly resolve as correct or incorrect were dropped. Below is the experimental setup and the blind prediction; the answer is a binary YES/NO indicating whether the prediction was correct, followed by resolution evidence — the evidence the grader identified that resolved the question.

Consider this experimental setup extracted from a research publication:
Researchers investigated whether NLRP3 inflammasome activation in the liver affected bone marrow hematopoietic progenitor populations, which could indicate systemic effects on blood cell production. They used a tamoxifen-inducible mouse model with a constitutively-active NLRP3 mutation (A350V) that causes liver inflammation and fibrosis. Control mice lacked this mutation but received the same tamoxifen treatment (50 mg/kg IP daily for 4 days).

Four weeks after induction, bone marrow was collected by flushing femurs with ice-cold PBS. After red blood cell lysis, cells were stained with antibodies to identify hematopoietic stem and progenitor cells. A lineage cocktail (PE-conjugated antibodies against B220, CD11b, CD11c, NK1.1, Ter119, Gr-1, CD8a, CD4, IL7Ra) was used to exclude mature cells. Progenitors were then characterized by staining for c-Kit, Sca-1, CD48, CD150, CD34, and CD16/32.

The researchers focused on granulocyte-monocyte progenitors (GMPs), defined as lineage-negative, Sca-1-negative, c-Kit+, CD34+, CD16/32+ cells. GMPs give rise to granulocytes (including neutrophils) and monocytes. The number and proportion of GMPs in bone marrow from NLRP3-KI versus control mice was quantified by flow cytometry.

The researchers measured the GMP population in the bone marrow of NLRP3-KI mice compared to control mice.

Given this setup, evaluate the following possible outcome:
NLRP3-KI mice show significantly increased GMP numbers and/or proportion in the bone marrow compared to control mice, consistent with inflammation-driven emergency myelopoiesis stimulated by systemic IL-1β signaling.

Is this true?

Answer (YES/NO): YES